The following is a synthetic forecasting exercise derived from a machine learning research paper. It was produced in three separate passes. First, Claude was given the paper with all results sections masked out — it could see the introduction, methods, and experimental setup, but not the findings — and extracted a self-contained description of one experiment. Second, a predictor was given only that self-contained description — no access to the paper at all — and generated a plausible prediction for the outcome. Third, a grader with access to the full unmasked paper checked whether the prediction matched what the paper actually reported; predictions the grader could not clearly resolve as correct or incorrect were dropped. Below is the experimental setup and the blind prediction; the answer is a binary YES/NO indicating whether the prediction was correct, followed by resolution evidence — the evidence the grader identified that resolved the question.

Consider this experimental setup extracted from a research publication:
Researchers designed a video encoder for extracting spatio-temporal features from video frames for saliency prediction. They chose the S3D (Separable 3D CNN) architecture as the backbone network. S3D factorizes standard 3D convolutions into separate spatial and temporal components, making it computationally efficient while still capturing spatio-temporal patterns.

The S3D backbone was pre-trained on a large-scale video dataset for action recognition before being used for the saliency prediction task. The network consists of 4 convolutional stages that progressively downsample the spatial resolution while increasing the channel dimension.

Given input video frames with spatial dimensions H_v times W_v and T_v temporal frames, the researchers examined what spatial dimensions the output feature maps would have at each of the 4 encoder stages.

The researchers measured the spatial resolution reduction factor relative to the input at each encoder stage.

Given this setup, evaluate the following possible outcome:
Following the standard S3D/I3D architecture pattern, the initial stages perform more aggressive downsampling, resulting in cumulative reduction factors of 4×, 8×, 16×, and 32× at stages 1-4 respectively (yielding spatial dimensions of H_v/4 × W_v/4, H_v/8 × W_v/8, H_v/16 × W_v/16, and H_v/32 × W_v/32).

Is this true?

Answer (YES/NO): YES